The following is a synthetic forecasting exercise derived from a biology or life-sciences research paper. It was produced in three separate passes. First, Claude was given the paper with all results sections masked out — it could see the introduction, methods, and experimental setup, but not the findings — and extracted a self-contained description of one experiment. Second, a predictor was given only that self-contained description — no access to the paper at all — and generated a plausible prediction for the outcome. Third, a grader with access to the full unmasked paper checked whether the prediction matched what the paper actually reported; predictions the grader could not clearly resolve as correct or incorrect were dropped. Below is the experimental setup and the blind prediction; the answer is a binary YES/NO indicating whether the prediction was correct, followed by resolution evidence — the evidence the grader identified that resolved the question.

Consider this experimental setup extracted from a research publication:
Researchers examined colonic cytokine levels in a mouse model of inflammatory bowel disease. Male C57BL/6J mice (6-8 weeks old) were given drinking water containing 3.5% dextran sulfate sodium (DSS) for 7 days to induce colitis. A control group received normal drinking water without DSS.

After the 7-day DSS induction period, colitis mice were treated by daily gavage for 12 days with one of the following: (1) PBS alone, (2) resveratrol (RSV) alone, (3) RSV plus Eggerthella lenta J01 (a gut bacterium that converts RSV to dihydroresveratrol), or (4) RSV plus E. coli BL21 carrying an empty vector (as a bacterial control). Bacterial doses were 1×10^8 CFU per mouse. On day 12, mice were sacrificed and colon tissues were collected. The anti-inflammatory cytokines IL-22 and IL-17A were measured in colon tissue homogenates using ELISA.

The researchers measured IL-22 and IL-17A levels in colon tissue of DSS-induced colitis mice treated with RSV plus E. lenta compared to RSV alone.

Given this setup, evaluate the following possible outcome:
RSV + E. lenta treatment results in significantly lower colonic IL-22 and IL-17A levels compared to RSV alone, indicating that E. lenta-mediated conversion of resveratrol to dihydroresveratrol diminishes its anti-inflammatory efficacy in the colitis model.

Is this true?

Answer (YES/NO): NO